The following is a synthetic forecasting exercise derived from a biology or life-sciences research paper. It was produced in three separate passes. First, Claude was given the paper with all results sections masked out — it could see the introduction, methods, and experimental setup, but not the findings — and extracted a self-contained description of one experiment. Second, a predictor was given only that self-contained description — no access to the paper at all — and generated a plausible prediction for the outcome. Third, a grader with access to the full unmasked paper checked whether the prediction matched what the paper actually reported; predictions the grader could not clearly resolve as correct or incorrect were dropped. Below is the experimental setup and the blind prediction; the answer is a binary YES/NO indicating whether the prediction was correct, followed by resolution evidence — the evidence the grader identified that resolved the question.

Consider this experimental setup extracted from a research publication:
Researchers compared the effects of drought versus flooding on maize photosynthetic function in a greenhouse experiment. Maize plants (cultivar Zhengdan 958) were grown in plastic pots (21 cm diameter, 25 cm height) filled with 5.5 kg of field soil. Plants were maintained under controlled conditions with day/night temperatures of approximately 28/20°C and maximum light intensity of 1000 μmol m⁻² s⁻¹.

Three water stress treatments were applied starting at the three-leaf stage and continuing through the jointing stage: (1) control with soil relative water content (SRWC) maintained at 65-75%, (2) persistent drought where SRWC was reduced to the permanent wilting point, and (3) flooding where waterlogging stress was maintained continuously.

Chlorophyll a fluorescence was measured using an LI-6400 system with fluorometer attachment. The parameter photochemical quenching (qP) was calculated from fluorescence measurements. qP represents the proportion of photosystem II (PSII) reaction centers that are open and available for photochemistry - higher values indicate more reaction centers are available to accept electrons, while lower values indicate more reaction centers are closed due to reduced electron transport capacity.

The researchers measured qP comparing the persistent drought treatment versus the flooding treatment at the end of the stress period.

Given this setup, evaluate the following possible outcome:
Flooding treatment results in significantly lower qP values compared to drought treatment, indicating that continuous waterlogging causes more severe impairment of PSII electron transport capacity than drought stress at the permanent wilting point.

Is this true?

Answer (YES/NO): NO